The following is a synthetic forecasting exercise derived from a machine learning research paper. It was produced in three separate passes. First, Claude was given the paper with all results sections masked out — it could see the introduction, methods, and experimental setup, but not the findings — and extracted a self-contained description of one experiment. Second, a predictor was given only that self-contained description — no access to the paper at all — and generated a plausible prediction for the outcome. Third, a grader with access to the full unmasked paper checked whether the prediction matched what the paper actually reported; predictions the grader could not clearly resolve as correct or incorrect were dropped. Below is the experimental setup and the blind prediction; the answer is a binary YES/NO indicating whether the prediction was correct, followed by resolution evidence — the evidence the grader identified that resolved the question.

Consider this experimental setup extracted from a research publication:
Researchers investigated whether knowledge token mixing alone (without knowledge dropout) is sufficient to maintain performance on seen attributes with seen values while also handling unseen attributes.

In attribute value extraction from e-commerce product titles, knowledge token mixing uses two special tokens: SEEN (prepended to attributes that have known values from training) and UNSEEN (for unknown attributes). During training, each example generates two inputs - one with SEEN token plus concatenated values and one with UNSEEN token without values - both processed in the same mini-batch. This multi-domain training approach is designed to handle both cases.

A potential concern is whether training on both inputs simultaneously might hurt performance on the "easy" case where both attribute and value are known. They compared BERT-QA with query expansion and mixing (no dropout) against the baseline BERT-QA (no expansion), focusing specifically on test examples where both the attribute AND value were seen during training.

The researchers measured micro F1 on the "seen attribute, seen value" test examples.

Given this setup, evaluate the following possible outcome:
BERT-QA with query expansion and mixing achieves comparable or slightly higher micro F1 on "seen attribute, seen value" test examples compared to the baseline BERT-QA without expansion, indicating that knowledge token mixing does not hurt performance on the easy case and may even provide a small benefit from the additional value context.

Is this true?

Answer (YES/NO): YES